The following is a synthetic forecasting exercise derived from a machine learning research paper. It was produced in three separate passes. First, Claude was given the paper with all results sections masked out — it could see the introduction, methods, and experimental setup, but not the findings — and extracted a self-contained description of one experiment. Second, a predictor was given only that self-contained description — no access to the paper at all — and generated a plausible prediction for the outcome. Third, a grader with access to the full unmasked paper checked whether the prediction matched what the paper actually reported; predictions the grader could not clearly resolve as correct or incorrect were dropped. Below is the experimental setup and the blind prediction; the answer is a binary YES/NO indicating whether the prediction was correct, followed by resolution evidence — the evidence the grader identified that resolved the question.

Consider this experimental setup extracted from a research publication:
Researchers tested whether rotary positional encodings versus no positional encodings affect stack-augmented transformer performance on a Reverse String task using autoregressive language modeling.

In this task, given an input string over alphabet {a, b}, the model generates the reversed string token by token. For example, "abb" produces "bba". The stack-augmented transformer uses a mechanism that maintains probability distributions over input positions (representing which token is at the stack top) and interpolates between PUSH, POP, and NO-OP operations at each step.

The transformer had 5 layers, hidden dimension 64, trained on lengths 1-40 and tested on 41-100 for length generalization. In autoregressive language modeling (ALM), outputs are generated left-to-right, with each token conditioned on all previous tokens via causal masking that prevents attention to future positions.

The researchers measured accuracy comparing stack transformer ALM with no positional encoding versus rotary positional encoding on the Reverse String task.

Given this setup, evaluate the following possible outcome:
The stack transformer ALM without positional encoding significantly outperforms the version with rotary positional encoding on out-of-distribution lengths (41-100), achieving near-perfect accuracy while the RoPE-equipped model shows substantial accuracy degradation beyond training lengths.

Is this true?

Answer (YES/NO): NO